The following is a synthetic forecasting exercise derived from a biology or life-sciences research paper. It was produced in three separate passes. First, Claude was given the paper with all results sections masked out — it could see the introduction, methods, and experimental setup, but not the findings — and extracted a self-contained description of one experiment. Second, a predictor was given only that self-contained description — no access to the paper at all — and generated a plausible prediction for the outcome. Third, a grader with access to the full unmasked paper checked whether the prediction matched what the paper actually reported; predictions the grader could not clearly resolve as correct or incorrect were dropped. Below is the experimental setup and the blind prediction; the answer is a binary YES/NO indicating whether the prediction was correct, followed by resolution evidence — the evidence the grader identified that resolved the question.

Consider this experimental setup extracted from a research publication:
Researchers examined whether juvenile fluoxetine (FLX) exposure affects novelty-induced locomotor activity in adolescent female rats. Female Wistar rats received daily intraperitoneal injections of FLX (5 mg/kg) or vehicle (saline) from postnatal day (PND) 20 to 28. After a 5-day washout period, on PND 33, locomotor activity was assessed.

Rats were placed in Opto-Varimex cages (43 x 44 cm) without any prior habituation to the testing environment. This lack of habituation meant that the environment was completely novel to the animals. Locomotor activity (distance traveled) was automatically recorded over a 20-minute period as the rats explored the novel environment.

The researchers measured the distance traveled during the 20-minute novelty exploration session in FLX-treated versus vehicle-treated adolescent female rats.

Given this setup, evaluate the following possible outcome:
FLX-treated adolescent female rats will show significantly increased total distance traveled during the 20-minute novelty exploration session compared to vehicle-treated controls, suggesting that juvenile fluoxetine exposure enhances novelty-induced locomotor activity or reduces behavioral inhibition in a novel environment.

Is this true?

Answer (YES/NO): NO